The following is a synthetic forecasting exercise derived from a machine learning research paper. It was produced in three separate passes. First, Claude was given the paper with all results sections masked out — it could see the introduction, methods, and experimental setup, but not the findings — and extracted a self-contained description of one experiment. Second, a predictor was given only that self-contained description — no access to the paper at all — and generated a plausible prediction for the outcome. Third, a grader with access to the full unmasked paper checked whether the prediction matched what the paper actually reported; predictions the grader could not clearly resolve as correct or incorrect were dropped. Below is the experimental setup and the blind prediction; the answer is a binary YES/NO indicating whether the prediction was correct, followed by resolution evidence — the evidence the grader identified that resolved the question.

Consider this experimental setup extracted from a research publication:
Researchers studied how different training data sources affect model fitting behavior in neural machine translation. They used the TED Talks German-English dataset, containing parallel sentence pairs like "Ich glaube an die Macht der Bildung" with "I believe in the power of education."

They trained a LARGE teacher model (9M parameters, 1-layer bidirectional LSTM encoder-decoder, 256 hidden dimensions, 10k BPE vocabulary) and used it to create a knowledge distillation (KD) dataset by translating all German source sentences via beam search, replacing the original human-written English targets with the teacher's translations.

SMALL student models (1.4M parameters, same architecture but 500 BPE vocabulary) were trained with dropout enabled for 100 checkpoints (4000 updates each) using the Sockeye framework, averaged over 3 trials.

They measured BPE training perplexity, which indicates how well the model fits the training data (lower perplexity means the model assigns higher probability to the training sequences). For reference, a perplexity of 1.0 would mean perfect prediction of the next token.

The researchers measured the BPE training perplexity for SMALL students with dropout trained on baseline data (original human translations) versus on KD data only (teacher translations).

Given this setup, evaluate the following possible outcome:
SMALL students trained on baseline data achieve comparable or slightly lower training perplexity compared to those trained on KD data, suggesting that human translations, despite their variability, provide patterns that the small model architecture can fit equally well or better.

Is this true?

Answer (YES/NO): NO